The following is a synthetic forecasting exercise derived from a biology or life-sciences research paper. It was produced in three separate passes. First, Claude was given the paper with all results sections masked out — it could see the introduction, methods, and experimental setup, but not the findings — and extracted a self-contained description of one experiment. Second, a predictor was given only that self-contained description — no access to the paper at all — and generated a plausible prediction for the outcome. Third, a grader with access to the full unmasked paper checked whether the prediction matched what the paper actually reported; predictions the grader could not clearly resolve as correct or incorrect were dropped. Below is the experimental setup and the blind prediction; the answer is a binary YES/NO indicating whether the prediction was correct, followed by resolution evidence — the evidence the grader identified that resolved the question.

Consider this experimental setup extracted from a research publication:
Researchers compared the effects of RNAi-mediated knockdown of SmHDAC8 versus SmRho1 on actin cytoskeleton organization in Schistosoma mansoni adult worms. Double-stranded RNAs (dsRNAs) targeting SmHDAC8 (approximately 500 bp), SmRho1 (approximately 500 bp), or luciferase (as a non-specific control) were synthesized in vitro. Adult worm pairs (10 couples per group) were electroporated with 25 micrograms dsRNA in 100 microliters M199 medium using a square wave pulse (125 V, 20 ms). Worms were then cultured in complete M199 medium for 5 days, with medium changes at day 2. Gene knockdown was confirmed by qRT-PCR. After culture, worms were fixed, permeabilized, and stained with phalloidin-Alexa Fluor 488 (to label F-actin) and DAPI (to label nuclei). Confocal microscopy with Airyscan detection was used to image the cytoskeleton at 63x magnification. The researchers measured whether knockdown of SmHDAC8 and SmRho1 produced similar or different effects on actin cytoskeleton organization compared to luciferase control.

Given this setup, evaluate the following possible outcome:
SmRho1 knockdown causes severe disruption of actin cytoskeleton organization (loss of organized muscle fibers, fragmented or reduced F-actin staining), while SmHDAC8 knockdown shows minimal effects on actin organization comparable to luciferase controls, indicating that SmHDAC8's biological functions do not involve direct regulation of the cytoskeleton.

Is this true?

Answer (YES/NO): NO